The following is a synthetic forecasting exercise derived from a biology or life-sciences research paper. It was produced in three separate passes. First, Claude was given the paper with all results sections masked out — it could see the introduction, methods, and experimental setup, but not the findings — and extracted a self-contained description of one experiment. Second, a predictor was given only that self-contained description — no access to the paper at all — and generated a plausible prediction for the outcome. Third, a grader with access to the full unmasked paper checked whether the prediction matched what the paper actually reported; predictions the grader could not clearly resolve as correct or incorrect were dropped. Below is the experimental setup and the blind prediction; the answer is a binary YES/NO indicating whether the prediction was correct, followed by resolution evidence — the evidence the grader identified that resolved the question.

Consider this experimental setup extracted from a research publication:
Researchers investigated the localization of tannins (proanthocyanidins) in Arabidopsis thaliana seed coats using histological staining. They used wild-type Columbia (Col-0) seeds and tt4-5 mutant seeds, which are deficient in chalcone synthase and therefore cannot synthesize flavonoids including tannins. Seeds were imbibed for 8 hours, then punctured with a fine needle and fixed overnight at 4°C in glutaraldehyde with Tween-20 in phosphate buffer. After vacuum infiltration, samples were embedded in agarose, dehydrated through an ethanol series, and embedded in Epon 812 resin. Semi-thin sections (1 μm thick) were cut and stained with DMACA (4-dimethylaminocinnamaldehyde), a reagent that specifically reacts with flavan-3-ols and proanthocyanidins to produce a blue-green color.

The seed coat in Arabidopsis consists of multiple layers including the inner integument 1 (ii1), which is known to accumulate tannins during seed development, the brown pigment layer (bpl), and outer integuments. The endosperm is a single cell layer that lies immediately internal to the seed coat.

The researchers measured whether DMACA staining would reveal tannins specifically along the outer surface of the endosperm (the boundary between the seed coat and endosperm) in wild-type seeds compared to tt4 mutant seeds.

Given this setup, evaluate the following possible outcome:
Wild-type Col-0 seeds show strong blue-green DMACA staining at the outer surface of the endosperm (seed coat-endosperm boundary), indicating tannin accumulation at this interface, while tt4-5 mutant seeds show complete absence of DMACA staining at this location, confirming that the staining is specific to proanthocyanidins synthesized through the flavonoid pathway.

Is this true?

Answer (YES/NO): YES